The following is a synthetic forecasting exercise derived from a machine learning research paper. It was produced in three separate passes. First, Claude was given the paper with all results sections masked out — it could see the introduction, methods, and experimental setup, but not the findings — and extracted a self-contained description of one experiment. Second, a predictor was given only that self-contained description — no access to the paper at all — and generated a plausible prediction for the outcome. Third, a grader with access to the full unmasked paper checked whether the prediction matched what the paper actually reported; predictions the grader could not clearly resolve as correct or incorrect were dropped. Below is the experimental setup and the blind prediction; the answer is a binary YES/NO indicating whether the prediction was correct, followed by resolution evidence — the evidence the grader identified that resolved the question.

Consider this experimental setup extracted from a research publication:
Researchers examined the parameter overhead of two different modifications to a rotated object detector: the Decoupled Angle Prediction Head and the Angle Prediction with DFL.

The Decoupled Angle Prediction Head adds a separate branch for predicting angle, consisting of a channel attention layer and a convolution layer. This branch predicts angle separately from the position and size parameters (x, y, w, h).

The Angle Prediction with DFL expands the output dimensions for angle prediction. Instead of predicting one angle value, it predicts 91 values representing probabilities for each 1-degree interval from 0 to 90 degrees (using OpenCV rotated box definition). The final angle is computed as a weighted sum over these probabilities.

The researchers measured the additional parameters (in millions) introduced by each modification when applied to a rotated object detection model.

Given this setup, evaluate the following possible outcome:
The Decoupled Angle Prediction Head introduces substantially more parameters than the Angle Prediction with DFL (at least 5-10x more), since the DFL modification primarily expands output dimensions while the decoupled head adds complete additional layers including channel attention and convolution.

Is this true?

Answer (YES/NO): NO